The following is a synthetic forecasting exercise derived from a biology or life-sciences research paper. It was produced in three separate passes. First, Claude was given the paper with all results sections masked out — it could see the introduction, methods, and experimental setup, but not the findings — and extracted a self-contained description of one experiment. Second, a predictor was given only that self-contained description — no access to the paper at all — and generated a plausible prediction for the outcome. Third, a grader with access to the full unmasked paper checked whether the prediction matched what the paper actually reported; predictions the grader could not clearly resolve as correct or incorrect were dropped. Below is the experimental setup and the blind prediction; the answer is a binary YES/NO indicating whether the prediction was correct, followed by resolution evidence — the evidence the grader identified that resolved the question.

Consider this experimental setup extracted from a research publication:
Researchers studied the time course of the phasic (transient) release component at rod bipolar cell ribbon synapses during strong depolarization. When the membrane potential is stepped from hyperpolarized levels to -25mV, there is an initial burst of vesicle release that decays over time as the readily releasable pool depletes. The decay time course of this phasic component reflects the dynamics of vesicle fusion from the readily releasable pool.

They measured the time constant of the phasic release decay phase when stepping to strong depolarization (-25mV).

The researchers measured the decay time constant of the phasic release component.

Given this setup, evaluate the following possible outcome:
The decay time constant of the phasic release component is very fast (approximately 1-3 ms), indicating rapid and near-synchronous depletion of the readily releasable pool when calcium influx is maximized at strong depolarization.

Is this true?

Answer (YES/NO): NO